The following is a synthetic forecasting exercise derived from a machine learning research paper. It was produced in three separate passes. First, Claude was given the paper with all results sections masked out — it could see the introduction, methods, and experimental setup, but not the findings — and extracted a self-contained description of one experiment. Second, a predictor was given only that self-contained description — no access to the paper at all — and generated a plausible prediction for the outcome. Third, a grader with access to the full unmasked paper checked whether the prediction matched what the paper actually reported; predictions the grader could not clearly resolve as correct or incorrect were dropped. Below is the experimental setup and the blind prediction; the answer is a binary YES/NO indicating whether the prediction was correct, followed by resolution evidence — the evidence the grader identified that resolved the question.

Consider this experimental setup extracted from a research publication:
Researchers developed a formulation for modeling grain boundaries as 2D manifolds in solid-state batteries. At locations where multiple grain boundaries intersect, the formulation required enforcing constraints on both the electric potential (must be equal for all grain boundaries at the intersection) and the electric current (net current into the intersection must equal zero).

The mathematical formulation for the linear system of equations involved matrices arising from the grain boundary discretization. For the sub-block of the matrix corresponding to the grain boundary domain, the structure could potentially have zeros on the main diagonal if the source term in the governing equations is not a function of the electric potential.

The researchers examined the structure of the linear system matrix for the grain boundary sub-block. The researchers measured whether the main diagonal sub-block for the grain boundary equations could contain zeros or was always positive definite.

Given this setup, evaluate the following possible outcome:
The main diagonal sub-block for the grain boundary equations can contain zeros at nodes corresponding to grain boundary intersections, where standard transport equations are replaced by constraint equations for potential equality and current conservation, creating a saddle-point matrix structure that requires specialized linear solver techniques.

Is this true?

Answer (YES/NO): NO